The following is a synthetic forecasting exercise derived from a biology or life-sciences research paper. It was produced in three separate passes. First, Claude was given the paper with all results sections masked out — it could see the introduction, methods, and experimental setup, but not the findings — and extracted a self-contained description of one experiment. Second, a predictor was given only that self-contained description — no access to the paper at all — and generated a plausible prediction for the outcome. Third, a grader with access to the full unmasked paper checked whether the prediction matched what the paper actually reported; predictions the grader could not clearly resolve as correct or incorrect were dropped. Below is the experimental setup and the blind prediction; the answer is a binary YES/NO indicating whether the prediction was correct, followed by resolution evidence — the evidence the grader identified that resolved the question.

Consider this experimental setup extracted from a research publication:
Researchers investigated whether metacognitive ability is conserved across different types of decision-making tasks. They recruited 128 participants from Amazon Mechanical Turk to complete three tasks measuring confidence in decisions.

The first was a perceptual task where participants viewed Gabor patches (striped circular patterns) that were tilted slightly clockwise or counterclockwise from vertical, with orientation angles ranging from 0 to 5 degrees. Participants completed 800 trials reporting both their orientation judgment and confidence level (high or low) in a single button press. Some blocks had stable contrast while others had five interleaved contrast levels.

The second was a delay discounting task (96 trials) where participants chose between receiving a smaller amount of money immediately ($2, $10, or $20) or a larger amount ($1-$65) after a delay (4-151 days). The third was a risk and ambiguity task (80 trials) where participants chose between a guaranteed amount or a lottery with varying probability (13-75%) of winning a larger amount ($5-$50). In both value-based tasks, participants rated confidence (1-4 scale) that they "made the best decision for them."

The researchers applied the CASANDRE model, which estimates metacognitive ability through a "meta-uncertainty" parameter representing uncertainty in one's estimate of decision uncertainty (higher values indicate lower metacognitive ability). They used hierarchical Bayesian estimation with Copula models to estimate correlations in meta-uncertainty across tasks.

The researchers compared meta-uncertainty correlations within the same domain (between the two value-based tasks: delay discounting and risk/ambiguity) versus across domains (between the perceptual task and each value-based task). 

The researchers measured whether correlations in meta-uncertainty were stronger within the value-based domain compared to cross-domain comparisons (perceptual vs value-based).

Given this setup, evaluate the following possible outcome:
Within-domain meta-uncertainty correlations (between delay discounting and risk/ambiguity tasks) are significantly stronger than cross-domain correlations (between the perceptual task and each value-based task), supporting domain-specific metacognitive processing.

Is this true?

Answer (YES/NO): YES